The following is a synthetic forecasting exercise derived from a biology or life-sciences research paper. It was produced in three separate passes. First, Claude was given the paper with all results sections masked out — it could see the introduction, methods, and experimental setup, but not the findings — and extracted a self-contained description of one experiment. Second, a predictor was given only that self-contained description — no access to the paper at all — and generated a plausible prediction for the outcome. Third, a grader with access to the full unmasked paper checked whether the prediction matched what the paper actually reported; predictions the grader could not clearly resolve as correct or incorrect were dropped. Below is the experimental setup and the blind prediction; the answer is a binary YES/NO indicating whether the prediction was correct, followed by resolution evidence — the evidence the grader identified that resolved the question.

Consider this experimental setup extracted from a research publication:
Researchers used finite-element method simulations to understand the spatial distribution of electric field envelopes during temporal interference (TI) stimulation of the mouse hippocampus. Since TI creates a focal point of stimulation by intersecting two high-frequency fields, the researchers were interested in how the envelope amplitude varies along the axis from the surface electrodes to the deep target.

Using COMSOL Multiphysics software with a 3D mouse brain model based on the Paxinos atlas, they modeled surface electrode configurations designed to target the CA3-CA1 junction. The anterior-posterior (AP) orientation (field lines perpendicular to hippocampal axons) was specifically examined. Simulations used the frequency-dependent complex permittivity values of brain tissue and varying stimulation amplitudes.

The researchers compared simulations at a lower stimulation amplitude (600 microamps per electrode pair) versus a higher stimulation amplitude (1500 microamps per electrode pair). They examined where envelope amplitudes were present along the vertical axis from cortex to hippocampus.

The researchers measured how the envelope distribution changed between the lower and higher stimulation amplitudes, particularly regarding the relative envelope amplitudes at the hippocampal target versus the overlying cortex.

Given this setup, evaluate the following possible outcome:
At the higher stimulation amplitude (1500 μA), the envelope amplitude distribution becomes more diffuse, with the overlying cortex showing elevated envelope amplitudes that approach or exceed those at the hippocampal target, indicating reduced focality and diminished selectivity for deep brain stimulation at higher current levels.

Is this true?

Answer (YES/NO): NO